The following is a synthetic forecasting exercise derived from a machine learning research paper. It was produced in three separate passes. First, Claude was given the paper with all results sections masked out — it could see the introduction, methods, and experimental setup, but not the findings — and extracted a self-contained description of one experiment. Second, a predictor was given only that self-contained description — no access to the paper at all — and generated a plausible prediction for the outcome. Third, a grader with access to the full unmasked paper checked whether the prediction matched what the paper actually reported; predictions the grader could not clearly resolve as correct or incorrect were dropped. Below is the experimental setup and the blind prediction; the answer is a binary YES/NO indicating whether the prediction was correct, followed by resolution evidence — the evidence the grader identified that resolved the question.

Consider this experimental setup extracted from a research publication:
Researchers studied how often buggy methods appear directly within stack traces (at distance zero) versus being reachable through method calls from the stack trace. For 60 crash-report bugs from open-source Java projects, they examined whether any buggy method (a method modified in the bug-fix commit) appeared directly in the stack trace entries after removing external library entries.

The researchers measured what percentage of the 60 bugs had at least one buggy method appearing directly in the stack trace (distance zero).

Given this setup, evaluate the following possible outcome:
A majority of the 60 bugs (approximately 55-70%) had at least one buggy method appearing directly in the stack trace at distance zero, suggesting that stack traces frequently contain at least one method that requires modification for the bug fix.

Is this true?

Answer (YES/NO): YES